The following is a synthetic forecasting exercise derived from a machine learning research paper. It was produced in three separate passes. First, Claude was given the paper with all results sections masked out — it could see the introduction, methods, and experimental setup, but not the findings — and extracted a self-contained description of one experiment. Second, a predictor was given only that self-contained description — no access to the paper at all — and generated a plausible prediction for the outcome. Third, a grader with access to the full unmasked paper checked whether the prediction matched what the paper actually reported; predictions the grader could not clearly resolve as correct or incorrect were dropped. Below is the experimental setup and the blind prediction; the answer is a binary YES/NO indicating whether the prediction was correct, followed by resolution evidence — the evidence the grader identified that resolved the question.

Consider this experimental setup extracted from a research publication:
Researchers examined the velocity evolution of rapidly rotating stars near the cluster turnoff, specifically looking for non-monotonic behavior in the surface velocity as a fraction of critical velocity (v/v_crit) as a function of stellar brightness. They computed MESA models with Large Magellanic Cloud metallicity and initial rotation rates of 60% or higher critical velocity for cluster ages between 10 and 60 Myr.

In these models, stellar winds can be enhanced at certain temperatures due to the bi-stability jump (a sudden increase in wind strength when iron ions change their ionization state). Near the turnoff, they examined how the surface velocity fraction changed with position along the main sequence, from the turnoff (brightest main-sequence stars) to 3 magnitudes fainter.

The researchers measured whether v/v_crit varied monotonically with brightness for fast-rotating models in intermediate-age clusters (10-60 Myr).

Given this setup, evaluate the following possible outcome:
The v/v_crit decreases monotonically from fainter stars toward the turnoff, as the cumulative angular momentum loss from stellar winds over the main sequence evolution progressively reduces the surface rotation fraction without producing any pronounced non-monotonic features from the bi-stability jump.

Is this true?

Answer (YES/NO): NO